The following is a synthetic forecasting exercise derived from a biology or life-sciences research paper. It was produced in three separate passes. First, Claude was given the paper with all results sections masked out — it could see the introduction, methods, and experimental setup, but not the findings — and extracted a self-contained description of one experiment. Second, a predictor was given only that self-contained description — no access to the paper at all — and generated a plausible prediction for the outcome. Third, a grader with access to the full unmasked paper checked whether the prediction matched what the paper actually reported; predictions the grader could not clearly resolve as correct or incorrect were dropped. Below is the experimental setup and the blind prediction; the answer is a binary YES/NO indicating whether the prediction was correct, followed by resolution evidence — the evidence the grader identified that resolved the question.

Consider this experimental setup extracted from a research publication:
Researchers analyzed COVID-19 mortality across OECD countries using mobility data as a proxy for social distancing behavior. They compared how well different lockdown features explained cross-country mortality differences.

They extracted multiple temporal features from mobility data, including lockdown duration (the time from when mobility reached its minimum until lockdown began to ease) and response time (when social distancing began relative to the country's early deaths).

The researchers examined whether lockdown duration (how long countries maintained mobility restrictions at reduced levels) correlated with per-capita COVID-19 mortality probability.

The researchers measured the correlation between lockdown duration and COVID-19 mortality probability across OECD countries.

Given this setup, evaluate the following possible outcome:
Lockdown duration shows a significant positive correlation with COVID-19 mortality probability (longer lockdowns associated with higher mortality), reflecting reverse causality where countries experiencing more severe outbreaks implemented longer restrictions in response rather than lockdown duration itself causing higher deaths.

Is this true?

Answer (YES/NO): NO